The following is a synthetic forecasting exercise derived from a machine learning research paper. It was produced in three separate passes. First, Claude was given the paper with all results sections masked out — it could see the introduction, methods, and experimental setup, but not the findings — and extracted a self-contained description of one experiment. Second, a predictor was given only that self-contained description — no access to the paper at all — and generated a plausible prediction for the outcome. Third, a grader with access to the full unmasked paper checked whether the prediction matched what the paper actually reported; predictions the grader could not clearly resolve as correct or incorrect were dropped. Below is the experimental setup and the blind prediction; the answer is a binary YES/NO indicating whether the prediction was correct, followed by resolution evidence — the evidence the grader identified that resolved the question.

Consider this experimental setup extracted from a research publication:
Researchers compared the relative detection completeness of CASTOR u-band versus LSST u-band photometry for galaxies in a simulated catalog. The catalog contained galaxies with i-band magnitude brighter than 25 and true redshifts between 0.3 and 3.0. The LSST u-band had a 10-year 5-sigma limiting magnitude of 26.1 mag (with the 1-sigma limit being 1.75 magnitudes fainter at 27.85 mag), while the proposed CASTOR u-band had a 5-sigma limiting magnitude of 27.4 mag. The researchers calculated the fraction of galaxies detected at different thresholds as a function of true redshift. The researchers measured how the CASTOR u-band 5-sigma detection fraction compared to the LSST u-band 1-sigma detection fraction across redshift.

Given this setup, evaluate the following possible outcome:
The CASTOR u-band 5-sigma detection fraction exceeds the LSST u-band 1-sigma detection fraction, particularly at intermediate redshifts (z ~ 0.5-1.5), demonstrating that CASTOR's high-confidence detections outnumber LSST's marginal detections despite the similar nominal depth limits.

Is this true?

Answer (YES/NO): NO